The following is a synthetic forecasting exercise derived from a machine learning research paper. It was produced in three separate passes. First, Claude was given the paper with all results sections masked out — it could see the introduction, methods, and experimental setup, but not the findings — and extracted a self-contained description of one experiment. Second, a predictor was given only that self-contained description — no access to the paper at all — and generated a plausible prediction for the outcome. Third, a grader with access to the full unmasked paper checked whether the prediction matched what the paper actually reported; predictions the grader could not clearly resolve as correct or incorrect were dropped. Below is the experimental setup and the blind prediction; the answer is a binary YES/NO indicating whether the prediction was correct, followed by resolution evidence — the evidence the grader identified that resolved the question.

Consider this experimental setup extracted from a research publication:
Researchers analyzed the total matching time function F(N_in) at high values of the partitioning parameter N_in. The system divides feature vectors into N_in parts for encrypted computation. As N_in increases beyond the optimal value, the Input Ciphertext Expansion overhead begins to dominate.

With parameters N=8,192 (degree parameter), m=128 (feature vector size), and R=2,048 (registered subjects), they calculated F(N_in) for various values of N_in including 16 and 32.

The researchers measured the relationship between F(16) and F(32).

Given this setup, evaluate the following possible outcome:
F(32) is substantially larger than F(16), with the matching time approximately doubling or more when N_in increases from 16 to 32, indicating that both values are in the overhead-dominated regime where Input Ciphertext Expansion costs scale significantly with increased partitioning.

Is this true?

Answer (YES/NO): YES